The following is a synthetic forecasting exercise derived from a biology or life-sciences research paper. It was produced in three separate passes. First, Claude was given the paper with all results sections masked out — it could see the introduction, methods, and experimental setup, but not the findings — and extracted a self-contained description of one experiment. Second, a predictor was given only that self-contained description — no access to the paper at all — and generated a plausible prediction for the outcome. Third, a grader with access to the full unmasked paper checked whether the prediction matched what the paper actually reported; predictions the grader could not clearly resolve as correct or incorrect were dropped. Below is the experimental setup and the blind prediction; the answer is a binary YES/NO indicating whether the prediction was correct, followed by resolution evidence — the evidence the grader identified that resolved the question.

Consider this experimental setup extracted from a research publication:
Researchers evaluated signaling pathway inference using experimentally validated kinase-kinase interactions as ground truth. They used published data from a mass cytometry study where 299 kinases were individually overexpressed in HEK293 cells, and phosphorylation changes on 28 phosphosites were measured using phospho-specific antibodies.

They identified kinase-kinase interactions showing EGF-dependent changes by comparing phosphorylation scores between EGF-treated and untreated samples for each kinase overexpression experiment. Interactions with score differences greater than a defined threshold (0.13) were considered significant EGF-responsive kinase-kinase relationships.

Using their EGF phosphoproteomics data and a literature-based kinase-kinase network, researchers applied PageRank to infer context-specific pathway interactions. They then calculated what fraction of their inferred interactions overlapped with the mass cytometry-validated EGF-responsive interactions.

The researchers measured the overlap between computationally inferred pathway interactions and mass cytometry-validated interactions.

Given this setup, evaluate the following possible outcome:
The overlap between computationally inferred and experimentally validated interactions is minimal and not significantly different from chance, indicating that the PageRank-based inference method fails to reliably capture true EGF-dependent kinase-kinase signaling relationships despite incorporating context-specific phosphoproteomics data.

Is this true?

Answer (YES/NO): NO